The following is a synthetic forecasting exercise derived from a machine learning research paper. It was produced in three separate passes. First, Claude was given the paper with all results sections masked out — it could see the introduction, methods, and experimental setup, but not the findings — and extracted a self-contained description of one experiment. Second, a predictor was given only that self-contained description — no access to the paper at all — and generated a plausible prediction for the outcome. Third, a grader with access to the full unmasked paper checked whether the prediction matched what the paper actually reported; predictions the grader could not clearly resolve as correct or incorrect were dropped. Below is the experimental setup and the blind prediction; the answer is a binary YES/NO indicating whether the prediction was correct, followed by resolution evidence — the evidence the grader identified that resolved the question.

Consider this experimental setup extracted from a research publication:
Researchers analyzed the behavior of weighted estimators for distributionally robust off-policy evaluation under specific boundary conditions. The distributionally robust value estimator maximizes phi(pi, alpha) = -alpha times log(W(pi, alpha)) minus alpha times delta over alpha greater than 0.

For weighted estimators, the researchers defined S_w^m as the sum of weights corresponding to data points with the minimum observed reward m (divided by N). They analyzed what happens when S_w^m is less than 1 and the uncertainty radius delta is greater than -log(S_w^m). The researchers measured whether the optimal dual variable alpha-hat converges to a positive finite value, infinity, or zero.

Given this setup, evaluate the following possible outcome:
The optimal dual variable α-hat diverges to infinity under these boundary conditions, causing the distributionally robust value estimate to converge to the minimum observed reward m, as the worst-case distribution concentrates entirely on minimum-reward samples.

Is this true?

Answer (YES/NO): NO